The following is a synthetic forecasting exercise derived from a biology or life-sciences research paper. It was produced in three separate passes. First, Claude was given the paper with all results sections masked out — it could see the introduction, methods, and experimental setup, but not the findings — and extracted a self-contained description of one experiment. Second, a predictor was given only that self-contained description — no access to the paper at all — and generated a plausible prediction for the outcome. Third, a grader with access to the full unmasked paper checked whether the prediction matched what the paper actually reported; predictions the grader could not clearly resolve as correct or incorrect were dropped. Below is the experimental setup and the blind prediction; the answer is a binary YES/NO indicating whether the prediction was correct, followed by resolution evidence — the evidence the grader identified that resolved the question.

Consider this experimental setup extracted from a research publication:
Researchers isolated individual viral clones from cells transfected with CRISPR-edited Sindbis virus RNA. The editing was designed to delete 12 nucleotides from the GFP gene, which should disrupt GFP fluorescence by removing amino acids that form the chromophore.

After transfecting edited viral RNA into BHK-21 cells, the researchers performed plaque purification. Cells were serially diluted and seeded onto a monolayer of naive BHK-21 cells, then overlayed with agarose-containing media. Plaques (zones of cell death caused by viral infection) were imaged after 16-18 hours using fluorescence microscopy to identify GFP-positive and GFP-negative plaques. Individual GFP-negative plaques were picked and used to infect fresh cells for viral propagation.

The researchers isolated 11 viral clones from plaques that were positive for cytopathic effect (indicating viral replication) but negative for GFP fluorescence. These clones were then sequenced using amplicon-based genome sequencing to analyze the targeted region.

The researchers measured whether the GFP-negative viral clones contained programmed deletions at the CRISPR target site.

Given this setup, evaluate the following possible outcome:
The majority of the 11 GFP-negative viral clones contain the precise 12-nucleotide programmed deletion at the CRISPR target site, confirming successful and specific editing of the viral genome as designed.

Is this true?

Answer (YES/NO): NO